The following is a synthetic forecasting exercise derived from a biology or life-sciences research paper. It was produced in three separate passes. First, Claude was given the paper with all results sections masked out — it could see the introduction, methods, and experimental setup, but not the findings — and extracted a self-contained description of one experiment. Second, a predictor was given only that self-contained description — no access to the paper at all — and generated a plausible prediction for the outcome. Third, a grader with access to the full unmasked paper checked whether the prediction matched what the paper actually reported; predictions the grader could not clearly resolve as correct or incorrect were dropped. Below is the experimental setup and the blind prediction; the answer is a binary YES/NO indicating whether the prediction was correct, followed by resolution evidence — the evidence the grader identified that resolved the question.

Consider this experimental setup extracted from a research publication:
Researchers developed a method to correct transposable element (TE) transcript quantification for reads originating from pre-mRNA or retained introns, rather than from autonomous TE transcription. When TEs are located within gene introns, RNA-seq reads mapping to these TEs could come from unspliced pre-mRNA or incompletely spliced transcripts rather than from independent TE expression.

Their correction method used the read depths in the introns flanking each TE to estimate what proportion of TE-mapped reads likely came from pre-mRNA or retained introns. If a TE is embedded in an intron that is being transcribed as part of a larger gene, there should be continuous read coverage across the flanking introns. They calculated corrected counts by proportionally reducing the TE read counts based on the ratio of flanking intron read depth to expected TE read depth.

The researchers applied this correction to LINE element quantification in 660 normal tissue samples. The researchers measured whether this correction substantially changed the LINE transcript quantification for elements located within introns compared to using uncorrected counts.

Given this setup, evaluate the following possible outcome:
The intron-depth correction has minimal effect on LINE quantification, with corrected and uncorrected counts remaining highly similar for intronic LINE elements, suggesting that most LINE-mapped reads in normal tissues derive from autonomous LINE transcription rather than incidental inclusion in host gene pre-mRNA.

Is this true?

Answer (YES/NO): NO